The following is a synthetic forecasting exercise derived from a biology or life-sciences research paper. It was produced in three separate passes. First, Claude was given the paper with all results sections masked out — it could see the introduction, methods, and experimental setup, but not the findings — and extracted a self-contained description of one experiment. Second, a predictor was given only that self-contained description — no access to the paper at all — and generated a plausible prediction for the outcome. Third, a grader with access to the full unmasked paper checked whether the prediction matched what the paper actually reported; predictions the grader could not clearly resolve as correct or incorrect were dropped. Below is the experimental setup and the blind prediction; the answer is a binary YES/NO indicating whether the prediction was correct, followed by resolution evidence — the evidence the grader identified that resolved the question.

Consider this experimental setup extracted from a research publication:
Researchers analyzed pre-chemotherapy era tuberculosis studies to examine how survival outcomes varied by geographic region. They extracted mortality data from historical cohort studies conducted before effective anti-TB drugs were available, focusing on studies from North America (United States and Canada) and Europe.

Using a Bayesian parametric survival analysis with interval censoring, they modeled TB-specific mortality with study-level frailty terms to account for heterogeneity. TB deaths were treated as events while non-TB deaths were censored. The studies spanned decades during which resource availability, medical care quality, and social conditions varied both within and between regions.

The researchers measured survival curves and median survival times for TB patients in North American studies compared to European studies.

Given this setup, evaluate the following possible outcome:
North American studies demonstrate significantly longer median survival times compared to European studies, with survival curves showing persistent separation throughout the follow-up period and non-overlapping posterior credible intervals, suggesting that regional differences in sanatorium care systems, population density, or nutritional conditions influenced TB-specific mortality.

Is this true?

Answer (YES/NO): NO